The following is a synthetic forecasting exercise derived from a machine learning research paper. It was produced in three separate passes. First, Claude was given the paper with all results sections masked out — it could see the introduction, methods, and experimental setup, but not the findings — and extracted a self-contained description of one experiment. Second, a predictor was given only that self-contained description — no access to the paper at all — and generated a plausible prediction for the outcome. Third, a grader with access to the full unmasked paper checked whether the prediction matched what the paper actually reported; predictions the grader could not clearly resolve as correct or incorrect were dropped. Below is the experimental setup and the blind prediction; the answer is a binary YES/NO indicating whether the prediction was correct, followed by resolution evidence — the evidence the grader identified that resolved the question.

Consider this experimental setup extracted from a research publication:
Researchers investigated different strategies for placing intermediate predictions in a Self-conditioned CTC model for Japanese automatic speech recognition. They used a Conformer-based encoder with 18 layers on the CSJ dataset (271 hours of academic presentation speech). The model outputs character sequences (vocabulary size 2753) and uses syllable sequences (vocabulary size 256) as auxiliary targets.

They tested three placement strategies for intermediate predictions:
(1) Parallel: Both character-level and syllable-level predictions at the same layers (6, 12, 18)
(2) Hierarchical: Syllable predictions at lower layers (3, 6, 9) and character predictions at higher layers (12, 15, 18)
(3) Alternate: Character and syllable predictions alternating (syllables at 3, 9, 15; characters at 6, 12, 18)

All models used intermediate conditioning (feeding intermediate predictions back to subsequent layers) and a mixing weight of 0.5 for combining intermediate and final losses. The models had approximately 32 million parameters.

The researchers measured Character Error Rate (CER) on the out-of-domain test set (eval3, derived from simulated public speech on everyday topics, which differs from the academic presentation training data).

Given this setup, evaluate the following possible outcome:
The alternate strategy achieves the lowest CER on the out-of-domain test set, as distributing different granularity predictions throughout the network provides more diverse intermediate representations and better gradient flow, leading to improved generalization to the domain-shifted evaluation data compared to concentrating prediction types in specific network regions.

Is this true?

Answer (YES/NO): NO